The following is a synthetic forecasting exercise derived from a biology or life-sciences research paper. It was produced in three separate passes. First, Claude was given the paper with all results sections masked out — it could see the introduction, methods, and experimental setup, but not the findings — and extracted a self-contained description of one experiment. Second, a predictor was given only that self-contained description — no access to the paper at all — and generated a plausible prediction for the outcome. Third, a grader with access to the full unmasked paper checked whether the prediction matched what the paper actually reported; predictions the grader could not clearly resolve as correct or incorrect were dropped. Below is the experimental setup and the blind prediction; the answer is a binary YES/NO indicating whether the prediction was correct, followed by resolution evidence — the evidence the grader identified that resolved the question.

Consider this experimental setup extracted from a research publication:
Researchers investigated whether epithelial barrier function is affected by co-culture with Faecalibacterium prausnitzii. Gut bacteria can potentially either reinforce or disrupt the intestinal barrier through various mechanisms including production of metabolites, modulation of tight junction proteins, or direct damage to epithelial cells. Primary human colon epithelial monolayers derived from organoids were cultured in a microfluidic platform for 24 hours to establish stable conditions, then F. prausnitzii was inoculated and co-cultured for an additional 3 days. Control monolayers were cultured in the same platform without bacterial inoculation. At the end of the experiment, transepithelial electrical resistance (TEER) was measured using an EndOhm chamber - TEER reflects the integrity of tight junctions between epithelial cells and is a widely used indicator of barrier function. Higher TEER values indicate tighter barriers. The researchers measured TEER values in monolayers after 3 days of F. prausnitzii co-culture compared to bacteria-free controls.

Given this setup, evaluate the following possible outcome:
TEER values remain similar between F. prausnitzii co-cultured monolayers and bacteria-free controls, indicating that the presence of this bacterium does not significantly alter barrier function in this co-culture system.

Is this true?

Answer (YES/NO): YES